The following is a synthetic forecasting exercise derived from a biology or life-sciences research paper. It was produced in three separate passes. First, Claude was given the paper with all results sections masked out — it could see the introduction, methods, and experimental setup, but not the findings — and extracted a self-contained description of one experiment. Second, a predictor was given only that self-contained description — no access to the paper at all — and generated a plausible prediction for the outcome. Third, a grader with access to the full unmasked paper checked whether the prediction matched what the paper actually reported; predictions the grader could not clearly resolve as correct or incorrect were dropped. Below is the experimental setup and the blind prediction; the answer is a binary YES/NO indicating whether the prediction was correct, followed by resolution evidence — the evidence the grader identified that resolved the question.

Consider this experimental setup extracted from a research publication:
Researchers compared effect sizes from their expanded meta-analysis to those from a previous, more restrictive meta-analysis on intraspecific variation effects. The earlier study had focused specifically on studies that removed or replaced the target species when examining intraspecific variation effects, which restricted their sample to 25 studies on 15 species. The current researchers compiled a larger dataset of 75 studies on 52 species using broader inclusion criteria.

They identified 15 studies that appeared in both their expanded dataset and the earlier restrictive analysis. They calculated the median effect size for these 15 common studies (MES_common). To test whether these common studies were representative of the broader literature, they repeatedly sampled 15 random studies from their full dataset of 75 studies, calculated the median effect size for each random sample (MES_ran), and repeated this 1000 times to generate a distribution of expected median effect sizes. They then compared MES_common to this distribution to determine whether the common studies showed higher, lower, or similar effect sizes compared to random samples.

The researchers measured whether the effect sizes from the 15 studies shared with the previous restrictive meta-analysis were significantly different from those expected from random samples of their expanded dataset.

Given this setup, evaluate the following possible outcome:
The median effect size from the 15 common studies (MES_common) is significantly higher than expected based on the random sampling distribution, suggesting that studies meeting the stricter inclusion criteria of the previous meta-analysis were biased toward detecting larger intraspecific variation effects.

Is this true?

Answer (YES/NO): NO